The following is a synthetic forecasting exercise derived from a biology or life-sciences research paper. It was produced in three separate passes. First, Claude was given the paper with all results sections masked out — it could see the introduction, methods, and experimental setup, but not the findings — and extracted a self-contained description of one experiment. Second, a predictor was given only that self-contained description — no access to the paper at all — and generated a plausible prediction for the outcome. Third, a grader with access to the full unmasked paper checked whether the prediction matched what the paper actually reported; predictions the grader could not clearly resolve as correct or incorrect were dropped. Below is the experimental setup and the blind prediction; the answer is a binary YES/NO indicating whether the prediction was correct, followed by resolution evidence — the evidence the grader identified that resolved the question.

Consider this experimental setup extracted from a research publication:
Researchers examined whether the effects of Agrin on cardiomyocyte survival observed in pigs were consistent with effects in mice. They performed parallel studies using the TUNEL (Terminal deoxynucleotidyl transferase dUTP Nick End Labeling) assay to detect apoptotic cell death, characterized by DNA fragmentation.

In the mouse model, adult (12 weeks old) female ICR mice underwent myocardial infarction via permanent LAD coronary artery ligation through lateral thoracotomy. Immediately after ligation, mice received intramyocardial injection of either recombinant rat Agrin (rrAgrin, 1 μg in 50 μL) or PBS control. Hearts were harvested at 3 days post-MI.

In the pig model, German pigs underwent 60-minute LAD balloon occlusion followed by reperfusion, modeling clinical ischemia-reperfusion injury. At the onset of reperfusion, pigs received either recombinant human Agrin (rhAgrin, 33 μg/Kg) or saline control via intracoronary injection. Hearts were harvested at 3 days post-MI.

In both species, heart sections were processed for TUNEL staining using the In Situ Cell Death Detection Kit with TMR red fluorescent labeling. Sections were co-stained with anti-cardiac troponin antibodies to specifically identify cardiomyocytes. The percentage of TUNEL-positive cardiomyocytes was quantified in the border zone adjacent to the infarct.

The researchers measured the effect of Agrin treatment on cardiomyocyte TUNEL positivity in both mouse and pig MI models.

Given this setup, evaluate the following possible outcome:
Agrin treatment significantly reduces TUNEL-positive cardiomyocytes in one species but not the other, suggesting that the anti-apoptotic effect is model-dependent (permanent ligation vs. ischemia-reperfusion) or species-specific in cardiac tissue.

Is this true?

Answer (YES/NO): NO